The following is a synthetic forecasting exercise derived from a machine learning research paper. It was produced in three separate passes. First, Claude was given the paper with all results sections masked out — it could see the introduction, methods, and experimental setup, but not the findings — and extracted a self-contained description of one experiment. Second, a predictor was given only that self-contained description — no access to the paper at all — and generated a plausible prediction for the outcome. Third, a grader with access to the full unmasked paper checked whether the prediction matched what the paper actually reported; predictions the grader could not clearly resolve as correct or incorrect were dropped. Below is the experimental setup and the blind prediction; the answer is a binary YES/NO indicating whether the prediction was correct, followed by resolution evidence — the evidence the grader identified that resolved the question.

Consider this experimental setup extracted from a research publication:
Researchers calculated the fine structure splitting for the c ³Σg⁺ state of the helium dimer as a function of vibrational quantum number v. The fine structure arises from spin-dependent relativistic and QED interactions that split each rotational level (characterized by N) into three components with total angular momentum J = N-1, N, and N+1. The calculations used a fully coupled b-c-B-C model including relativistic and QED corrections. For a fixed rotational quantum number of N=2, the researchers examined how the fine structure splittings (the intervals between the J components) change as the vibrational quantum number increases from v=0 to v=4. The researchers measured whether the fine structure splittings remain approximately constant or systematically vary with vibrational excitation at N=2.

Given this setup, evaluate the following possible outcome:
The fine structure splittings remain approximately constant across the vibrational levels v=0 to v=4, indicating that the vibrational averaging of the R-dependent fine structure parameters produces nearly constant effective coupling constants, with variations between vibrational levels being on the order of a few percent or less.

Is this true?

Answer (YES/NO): NO